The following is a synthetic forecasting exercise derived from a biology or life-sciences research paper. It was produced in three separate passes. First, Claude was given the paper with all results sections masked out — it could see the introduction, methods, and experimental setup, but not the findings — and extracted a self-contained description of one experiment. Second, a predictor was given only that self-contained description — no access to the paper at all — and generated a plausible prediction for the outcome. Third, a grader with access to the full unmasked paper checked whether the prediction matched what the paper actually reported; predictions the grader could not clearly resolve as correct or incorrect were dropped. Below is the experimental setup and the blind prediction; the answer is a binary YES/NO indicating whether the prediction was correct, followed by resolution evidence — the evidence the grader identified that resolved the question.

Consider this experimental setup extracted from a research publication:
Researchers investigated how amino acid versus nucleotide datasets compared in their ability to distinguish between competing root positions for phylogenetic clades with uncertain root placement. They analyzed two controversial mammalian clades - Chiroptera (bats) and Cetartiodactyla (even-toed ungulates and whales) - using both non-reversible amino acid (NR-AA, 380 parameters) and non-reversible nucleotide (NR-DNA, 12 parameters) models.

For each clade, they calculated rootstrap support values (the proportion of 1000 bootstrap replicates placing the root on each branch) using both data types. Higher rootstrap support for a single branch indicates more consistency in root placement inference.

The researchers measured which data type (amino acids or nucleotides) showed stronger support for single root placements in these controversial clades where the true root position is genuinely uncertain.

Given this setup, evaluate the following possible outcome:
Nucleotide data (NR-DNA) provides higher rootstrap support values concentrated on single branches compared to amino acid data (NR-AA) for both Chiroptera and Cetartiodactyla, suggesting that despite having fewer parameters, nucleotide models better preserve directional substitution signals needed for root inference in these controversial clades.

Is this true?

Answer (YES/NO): NO